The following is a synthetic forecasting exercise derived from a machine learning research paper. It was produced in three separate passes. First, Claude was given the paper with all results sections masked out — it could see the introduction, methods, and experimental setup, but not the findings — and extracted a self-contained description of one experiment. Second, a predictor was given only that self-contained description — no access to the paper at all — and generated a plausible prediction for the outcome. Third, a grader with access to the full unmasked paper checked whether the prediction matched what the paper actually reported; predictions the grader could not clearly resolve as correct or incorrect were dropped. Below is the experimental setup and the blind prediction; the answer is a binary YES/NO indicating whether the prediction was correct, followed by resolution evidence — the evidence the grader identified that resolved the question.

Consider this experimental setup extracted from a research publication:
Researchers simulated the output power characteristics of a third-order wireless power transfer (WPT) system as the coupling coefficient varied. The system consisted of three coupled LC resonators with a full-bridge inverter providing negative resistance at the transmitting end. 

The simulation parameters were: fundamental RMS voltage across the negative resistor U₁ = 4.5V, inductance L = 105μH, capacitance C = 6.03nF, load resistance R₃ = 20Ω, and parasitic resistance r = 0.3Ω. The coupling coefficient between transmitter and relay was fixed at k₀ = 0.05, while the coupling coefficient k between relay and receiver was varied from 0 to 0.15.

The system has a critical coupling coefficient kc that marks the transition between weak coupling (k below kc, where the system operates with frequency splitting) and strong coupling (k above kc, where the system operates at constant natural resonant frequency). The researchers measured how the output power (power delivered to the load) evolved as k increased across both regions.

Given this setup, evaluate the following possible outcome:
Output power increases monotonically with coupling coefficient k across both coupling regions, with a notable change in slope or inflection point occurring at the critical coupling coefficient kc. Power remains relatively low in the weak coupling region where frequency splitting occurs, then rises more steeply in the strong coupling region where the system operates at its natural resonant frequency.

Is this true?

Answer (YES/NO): NO